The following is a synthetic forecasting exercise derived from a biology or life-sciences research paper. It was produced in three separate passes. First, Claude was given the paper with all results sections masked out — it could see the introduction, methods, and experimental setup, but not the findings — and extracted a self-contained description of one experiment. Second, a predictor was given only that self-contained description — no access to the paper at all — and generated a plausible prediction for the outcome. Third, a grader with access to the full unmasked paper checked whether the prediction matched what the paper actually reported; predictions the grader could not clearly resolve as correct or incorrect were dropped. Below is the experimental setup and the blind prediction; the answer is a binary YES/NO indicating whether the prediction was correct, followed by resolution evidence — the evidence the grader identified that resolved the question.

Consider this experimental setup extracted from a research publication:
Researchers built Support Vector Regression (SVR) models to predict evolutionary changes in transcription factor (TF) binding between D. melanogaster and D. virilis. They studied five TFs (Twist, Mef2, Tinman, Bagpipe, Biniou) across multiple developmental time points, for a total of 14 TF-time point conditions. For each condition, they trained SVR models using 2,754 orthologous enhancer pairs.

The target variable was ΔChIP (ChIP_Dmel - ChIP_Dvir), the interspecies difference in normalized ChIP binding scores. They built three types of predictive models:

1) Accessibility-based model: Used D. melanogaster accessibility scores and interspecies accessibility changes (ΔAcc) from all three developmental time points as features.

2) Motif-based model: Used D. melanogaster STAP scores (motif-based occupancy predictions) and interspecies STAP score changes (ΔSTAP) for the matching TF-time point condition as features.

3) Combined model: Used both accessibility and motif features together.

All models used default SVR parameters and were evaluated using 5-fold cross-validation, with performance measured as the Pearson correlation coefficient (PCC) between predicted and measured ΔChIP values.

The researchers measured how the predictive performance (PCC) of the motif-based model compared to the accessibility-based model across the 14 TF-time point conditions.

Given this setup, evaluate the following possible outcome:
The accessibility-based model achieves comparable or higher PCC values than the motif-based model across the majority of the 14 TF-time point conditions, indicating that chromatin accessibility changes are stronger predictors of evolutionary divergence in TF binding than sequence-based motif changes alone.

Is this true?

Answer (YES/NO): NO